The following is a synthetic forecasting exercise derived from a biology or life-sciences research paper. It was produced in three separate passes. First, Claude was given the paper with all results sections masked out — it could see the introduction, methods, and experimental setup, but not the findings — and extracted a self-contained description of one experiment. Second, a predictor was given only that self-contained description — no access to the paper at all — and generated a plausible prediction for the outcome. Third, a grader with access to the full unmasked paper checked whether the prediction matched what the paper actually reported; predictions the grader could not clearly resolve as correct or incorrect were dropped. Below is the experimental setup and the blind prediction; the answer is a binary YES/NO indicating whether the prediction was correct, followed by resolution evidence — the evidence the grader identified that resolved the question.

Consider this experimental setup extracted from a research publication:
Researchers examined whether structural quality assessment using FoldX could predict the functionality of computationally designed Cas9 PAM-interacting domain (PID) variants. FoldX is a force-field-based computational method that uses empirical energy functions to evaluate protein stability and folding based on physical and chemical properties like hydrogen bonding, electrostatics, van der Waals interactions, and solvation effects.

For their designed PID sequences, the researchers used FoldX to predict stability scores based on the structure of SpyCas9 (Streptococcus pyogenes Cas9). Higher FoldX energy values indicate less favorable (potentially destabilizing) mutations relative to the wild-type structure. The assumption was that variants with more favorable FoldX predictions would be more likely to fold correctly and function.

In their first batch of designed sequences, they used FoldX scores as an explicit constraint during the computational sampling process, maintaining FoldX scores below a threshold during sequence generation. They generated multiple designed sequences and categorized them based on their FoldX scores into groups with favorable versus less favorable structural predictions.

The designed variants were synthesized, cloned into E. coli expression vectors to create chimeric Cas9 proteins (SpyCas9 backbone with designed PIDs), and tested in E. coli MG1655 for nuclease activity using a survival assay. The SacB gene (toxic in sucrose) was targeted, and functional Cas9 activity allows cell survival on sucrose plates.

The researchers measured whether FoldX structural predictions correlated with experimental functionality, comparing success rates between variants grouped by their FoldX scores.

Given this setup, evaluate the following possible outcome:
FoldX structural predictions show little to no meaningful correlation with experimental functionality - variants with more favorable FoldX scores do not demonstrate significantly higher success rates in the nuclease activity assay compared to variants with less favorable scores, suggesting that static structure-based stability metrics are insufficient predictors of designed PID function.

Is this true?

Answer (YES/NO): NO